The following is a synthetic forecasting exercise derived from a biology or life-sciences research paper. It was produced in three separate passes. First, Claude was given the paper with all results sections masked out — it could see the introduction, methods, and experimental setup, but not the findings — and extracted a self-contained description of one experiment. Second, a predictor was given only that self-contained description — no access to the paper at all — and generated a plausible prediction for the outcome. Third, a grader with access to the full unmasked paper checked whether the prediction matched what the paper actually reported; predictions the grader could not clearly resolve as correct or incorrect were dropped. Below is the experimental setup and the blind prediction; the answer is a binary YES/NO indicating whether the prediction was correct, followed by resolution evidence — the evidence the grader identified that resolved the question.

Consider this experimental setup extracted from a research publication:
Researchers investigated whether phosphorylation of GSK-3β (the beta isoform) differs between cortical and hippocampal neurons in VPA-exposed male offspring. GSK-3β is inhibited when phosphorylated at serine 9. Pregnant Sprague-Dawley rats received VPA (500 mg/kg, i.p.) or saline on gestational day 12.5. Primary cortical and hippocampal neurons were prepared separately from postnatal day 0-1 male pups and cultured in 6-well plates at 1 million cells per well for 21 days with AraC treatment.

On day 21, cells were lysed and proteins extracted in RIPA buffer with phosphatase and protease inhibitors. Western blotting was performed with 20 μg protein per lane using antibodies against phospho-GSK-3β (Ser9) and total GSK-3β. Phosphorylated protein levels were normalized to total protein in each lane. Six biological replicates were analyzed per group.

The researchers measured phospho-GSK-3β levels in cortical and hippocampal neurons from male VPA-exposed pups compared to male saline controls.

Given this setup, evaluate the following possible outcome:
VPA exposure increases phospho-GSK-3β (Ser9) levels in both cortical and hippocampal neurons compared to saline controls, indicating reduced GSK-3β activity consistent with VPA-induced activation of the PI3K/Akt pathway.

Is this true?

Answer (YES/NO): NO